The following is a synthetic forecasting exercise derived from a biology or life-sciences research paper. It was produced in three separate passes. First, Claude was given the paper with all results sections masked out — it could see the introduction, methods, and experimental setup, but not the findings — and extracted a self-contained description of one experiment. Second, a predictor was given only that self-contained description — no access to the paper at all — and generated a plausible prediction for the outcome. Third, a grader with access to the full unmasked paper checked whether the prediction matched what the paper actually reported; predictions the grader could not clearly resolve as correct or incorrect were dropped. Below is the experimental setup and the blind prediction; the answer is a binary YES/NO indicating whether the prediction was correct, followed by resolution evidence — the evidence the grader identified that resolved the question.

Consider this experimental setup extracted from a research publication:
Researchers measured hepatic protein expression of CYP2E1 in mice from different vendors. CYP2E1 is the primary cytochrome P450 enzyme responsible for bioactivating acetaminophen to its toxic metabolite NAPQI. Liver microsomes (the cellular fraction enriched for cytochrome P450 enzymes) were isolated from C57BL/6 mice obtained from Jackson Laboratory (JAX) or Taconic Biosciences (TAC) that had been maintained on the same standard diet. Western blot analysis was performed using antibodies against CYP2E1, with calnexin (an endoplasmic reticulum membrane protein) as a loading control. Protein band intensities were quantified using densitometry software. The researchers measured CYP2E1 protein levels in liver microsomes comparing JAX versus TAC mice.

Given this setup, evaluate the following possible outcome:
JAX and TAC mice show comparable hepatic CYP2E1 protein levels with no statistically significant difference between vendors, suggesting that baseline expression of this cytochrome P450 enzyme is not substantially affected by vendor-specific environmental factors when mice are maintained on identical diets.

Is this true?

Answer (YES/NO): NO